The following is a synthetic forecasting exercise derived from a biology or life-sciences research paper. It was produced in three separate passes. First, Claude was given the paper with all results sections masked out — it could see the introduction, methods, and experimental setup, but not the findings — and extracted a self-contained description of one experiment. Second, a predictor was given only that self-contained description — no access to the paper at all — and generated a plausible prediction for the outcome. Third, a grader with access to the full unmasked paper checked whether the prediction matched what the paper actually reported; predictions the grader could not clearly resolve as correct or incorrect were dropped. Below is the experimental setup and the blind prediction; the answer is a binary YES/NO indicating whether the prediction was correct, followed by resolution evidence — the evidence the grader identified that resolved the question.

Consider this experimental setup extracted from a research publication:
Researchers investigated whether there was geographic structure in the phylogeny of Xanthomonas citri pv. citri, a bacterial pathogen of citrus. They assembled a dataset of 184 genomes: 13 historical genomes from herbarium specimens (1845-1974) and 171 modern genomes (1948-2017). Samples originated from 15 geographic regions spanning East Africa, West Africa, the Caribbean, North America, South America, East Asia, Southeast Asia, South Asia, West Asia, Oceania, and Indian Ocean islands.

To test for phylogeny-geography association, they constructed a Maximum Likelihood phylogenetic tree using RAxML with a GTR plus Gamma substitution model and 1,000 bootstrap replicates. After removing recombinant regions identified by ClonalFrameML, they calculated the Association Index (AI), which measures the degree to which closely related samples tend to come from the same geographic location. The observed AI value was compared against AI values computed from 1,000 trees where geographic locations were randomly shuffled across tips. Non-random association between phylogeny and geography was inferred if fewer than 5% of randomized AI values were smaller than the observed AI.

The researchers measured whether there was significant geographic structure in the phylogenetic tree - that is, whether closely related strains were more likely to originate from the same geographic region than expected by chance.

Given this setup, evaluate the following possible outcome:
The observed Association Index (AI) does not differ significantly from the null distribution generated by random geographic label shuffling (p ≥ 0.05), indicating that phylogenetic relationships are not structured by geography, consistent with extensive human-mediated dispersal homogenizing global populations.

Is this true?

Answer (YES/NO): NO